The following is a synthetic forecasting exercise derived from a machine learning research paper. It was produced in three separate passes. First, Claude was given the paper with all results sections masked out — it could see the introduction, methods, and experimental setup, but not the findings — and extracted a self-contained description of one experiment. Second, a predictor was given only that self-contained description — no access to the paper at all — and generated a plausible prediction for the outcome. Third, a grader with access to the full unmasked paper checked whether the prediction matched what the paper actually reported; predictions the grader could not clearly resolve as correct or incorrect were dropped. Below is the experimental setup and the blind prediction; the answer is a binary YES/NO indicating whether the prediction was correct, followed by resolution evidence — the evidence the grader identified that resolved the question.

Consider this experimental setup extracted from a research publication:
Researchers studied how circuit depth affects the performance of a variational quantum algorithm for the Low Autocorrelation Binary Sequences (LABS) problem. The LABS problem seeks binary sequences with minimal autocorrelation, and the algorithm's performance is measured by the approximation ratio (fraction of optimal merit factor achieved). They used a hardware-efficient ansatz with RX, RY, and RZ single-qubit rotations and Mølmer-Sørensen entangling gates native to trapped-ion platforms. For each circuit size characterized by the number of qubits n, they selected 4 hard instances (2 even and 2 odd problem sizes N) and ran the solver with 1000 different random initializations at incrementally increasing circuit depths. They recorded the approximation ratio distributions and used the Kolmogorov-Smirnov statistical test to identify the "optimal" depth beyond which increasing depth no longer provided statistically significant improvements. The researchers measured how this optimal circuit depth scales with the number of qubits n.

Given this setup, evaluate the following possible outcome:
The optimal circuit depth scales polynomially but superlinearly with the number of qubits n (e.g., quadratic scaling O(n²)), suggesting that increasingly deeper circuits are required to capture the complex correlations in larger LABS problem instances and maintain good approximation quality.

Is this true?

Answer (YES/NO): NO